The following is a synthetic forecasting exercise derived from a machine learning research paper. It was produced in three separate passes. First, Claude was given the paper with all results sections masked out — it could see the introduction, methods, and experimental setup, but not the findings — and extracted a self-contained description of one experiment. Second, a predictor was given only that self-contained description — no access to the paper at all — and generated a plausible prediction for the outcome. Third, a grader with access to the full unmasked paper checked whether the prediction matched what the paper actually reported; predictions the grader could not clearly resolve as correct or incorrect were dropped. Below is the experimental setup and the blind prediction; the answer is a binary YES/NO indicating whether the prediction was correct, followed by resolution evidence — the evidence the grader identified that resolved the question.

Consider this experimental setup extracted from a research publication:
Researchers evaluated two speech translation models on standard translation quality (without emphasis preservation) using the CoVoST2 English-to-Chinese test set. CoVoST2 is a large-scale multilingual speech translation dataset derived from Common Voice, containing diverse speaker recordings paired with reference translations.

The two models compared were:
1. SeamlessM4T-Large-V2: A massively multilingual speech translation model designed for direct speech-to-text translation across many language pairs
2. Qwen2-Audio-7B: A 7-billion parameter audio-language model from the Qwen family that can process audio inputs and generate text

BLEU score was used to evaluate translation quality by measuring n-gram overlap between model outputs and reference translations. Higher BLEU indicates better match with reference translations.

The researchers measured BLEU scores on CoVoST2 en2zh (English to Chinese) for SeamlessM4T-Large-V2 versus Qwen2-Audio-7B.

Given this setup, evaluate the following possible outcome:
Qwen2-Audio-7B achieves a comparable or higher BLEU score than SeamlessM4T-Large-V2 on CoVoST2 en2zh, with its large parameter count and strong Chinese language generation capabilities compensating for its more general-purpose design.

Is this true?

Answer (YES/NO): YES